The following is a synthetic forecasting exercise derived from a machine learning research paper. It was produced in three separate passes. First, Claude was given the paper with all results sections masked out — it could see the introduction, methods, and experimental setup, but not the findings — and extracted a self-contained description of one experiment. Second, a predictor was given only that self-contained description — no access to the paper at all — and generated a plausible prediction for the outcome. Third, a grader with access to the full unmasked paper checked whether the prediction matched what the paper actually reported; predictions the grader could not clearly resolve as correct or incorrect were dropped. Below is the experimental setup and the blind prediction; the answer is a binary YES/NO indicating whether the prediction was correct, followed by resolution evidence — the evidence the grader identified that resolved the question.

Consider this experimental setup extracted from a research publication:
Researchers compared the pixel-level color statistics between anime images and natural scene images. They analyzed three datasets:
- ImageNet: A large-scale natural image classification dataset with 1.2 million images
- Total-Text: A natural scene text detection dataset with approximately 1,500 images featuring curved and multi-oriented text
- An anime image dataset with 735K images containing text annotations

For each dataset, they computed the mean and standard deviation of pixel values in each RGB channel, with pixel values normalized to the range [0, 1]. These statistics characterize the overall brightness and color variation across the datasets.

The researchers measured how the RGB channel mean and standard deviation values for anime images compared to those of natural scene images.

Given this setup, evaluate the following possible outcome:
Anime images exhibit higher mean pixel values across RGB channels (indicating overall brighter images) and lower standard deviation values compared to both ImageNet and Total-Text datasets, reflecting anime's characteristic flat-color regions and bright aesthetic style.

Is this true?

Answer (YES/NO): NO